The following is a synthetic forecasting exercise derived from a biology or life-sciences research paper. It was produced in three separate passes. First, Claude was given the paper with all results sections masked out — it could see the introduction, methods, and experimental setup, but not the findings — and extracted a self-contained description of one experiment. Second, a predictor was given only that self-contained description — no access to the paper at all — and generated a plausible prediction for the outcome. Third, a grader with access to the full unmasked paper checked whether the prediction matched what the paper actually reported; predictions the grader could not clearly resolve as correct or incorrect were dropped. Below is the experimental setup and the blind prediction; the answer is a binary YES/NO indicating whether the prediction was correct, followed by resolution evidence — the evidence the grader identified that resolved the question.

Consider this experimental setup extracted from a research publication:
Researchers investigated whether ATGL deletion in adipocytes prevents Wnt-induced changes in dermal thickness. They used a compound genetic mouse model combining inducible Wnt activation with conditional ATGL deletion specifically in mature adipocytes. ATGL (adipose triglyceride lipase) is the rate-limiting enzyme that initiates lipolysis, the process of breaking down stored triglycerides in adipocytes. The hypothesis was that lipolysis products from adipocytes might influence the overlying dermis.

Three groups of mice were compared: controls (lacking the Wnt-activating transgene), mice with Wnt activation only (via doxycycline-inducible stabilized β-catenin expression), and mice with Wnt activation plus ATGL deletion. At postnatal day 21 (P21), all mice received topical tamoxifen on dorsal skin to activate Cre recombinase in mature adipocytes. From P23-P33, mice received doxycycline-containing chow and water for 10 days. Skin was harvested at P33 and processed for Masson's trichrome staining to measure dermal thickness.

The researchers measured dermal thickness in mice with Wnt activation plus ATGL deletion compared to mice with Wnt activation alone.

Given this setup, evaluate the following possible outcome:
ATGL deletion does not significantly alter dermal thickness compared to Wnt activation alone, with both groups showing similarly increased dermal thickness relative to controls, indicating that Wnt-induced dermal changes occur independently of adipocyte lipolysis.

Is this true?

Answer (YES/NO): NO